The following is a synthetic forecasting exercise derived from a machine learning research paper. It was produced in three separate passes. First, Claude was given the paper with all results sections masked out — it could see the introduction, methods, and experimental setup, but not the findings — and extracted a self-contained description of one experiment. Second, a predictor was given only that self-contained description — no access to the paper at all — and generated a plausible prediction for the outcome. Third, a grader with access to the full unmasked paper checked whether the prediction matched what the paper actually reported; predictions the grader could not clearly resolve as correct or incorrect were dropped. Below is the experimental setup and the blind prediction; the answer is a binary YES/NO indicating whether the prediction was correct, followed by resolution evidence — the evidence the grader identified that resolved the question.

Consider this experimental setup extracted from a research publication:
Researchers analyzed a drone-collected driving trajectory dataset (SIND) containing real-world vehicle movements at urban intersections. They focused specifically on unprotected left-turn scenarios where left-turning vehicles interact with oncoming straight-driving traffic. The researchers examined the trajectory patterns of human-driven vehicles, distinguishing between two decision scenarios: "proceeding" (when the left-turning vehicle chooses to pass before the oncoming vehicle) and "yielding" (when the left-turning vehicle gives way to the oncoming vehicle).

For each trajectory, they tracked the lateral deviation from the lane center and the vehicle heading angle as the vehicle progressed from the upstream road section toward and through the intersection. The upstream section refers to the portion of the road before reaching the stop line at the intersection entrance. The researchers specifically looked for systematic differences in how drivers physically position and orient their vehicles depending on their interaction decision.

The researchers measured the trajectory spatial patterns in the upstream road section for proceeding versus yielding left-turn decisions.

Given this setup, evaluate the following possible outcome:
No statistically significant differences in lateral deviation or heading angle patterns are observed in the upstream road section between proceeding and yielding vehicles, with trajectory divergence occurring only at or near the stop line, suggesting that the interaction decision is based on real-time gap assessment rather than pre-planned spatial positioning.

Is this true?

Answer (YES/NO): NO